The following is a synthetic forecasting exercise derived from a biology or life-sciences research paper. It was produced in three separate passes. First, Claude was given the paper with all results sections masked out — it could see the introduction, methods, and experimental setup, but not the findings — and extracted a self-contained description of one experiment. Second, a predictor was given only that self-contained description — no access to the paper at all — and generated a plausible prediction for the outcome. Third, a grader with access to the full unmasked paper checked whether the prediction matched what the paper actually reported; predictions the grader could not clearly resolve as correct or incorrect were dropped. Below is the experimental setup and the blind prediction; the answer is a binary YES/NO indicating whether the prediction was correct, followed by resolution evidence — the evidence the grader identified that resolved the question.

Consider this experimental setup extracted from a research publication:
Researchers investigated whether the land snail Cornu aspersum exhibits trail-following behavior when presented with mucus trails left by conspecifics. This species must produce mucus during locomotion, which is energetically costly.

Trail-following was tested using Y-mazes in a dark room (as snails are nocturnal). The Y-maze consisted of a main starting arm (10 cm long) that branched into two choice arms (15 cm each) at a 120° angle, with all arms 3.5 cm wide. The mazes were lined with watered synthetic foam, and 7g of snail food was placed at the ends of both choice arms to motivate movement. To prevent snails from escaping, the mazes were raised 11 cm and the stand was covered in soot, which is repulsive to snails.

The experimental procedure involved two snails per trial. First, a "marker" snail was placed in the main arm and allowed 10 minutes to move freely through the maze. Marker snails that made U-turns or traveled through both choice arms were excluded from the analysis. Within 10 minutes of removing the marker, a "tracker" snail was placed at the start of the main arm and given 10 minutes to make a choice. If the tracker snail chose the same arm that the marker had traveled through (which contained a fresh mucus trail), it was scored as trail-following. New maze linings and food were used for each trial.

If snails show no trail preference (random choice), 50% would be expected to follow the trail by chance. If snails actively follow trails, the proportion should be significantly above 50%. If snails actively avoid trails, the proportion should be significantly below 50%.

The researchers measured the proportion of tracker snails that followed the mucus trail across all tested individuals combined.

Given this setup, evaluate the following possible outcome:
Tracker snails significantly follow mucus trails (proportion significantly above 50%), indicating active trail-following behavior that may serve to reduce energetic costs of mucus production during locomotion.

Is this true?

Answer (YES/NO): NO